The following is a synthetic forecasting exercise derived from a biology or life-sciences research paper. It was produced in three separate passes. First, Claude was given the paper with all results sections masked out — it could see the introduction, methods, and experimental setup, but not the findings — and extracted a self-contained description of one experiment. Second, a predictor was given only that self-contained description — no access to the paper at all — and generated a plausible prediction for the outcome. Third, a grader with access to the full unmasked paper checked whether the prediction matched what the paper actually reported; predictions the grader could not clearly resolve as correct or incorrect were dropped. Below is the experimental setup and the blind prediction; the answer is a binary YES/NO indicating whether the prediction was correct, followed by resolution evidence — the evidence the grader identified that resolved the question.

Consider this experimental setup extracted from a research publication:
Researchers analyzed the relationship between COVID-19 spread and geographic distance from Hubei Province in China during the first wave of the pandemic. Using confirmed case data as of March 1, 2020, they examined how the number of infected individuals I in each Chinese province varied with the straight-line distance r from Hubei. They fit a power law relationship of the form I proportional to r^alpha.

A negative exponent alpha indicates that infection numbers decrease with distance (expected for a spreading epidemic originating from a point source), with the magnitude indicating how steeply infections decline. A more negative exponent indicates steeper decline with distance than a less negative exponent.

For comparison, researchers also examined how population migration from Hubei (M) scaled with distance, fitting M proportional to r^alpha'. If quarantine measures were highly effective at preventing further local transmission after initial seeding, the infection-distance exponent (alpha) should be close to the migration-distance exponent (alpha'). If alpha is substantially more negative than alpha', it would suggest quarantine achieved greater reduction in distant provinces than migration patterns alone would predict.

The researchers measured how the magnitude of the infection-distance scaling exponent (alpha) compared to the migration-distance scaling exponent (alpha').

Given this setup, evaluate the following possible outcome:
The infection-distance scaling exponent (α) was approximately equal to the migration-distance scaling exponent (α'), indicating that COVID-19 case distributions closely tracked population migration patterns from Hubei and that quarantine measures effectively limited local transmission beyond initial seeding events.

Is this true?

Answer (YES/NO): NO